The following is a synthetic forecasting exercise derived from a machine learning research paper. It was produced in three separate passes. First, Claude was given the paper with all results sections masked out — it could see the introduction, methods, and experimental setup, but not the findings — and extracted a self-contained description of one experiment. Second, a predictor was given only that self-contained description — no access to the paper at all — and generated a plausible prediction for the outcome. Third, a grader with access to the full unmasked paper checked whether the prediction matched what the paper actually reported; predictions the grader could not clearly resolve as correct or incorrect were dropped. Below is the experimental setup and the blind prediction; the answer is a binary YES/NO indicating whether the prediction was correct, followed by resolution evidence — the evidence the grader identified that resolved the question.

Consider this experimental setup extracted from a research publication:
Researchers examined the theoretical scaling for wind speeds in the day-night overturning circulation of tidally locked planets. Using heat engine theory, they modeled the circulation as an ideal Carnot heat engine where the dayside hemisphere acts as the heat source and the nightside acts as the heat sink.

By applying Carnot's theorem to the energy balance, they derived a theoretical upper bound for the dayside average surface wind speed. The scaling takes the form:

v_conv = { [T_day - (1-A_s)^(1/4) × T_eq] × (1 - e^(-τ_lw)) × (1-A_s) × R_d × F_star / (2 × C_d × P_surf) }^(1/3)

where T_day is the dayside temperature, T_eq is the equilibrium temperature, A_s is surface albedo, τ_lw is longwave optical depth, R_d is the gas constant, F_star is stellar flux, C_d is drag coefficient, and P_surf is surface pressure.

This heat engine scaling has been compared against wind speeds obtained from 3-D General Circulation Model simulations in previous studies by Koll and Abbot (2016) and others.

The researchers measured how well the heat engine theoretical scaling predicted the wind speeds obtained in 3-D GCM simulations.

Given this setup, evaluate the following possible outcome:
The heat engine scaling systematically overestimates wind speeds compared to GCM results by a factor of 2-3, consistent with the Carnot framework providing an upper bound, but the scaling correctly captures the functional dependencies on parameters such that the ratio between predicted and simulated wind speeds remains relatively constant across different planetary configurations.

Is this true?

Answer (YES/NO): NO